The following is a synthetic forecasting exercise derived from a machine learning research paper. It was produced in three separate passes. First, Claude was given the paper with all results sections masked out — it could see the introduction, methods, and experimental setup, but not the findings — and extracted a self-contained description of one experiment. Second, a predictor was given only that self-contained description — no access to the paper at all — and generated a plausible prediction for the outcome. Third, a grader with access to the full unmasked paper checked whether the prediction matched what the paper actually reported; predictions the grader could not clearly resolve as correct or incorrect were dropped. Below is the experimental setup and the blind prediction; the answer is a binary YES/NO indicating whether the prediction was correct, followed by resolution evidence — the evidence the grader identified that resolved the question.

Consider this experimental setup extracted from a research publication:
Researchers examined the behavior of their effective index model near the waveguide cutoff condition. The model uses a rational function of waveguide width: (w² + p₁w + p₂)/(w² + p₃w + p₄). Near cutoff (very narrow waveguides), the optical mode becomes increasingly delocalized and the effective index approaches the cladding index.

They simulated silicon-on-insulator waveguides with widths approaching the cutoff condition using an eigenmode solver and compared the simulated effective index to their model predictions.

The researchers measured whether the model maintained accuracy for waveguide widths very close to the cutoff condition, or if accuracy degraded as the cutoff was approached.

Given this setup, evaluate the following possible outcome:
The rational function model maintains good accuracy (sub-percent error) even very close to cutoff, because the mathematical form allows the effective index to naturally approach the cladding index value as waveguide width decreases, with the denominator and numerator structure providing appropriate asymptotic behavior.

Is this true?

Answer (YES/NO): NO